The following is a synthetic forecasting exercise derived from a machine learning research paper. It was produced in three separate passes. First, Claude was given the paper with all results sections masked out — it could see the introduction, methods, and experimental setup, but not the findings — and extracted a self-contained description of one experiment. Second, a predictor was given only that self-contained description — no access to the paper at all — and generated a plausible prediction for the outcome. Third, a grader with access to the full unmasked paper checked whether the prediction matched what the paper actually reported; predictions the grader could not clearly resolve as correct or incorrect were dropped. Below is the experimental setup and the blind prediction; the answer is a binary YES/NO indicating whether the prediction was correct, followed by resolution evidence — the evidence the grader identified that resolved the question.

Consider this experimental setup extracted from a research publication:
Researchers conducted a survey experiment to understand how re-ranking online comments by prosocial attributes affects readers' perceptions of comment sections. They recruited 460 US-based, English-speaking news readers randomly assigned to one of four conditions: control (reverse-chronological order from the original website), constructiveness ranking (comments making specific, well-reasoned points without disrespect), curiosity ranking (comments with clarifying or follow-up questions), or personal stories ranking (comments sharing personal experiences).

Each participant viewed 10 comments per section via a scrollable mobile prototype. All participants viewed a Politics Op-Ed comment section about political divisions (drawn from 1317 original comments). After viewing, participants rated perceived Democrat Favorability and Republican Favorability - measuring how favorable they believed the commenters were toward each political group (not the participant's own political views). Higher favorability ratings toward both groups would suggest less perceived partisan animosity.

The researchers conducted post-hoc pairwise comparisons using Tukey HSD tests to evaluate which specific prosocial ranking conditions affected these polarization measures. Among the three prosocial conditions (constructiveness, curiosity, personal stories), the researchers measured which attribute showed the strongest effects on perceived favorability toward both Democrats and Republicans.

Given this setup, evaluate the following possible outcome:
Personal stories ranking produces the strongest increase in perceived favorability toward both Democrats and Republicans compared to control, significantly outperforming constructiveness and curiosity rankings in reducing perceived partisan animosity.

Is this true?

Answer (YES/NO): NO